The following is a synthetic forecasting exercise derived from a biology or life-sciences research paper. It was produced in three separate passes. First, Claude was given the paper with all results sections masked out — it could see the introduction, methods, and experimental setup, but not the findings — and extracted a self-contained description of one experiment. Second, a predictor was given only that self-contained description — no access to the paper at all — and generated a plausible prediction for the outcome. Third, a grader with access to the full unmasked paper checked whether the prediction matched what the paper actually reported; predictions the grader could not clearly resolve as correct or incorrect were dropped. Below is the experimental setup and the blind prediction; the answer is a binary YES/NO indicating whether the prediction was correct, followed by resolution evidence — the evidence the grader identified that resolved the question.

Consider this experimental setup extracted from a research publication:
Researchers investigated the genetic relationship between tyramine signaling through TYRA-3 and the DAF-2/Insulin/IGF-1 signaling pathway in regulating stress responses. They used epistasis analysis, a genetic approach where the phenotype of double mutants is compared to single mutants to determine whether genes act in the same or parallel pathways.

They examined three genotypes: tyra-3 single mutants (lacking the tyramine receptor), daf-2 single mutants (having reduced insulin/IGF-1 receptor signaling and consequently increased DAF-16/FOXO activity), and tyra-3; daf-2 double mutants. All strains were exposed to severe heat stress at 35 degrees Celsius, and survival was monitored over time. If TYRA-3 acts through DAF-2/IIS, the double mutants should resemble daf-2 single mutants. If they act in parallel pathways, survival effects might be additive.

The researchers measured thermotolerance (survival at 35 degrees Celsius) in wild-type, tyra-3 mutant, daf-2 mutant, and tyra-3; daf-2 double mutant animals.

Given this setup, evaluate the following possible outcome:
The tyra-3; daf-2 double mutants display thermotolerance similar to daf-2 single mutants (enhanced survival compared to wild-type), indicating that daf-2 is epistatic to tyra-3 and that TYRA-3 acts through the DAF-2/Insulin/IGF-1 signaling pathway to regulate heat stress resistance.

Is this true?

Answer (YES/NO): YES